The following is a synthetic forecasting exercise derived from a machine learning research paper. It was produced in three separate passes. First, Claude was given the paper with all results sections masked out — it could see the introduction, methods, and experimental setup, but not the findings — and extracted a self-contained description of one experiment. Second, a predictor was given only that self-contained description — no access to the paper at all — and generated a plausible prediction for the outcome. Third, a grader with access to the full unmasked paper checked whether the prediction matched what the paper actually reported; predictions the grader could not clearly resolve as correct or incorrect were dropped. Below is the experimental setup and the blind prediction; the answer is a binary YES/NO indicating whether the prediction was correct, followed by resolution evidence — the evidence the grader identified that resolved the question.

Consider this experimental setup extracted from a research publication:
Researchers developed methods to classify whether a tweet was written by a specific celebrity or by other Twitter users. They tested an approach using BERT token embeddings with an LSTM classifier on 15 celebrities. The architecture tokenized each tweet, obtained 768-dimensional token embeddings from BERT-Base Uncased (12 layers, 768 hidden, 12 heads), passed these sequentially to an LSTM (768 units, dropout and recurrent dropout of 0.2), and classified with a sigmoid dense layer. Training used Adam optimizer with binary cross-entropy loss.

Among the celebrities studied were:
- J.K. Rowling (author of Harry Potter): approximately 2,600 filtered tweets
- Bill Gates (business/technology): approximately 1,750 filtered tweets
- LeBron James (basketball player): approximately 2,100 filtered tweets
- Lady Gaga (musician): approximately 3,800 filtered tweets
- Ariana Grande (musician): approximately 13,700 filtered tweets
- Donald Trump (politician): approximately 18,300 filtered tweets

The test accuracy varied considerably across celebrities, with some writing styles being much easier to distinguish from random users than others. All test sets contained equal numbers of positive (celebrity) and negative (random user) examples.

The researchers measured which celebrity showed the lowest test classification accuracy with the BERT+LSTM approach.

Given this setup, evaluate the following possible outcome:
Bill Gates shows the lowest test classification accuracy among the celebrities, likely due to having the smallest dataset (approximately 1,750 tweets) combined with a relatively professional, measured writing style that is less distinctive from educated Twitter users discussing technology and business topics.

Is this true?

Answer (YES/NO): NO